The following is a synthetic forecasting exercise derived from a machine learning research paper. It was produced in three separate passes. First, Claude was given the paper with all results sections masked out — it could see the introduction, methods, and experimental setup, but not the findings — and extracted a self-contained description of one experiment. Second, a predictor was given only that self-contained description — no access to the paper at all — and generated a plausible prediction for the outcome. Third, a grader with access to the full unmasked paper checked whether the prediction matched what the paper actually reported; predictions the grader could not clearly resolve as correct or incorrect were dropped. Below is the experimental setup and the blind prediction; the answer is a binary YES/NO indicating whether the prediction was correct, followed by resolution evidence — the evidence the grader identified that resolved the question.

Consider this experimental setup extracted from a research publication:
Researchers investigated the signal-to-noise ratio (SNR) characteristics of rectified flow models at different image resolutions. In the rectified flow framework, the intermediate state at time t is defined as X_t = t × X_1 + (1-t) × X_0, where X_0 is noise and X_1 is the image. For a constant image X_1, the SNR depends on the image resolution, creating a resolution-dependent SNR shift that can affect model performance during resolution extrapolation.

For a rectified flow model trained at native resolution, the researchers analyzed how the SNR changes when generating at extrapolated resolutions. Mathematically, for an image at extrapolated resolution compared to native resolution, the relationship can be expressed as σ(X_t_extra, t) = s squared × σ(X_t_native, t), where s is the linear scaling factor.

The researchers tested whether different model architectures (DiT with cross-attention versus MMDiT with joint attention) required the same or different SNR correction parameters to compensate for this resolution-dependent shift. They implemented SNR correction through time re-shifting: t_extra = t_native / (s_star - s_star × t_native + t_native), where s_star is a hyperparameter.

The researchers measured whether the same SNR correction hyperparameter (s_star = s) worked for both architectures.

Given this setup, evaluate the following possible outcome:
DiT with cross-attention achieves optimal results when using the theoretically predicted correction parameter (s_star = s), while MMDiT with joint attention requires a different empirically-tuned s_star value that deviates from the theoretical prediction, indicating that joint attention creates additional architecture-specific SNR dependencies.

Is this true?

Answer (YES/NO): YES